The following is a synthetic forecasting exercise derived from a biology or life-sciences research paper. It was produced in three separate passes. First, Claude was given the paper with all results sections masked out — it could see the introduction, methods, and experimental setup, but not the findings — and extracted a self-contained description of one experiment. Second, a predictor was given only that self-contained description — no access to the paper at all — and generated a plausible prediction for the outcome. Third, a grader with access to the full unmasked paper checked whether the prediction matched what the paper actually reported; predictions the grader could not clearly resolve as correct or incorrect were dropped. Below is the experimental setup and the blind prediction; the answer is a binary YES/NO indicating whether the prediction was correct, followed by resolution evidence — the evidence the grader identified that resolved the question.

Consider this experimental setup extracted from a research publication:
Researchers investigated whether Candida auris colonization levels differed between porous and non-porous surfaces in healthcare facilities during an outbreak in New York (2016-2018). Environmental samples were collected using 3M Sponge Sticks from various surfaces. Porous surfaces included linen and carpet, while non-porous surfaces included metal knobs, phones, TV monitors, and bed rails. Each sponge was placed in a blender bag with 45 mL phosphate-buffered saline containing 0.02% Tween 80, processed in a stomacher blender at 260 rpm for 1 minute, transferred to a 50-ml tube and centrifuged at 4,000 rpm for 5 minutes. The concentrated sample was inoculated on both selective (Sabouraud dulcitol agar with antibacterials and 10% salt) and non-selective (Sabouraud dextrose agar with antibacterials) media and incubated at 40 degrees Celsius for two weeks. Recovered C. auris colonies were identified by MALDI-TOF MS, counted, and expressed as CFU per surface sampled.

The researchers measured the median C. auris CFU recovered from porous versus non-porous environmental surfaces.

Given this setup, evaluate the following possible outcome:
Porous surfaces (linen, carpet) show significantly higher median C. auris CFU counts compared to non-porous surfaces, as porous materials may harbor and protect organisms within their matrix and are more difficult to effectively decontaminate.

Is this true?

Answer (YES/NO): NO